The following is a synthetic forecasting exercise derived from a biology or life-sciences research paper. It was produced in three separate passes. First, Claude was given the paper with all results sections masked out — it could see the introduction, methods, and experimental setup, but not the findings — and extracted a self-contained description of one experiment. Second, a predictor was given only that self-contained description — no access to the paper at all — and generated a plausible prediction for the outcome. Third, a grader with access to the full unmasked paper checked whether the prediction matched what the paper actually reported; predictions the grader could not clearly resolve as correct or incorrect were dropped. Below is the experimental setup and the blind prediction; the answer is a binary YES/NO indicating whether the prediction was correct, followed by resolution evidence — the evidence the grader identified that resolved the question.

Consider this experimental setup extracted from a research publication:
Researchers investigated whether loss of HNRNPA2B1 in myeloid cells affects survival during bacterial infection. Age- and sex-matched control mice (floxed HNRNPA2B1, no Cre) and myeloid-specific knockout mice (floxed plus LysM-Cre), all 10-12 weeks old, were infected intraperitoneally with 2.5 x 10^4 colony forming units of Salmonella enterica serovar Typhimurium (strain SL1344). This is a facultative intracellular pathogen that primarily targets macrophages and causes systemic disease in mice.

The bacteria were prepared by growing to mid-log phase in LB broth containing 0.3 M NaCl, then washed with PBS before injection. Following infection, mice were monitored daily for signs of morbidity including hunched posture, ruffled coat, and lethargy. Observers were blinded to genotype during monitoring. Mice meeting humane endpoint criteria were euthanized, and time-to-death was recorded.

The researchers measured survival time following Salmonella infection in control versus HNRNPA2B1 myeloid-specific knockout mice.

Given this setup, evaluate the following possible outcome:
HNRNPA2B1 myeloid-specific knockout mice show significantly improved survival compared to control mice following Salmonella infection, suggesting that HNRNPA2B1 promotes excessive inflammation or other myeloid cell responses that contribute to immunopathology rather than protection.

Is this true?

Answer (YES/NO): NO